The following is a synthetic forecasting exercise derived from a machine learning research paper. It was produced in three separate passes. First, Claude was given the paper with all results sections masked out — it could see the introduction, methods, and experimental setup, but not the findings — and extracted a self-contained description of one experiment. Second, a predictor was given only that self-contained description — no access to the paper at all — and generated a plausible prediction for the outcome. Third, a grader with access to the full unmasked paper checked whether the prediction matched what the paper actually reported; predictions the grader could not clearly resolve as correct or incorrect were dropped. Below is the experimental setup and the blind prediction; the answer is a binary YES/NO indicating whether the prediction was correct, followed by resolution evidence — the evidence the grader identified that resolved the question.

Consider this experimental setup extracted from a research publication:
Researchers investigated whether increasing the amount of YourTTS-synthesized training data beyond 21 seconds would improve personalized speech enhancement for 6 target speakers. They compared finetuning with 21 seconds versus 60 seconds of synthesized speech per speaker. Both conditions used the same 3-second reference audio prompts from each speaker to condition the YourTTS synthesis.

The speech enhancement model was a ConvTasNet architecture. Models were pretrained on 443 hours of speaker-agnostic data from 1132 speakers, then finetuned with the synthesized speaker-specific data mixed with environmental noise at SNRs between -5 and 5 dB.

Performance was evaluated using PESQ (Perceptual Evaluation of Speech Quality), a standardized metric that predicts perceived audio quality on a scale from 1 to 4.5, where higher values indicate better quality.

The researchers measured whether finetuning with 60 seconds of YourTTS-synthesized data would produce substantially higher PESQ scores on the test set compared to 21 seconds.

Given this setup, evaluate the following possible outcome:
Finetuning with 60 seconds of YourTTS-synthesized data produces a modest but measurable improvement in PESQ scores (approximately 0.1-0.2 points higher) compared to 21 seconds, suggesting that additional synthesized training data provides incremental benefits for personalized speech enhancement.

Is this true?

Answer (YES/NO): NO